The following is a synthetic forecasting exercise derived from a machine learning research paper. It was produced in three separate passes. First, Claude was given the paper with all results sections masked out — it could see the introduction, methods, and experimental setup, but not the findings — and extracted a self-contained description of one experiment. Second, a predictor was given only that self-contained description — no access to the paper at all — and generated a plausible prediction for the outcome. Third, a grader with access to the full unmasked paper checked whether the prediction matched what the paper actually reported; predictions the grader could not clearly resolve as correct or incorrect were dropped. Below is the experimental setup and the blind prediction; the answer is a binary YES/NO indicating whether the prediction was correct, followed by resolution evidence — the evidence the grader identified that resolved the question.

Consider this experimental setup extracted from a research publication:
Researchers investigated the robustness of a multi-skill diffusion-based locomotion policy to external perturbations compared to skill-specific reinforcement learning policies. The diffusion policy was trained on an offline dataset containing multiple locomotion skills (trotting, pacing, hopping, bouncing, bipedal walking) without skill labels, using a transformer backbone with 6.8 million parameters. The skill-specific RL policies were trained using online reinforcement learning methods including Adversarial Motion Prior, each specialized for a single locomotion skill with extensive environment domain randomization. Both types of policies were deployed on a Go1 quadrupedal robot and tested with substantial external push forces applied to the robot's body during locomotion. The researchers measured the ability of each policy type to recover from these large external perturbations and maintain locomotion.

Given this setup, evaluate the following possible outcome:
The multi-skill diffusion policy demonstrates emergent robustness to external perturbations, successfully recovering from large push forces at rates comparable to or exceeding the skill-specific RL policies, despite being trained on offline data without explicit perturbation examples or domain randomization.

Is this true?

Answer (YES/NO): NO